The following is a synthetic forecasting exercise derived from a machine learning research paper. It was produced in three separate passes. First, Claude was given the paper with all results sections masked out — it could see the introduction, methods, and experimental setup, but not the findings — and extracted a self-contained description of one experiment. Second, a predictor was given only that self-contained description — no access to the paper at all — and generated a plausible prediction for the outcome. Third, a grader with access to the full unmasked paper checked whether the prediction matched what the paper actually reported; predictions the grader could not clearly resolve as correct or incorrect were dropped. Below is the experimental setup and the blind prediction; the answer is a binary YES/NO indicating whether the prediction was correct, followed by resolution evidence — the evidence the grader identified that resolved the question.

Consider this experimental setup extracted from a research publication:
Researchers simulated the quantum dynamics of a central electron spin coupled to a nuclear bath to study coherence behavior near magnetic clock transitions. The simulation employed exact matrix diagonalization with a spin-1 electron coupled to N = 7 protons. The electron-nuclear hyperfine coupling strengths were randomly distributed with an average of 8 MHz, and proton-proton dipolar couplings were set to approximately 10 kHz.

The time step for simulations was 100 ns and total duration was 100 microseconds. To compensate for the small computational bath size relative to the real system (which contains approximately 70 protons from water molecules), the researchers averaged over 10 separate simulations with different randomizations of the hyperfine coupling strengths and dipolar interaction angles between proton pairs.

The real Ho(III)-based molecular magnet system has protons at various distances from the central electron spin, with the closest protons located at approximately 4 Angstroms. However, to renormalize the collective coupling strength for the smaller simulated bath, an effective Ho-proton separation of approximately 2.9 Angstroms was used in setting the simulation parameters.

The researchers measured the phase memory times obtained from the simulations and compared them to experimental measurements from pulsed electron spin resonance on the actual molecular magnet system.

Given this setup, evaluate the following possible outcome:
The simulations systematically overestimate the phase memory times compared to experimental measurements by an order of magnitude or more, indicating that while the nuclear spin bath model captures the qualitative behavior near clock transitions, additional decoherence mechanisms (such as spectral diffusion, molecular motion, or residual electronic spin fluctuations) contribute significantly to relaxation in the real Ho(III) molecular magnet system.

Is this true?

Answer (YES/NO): NO